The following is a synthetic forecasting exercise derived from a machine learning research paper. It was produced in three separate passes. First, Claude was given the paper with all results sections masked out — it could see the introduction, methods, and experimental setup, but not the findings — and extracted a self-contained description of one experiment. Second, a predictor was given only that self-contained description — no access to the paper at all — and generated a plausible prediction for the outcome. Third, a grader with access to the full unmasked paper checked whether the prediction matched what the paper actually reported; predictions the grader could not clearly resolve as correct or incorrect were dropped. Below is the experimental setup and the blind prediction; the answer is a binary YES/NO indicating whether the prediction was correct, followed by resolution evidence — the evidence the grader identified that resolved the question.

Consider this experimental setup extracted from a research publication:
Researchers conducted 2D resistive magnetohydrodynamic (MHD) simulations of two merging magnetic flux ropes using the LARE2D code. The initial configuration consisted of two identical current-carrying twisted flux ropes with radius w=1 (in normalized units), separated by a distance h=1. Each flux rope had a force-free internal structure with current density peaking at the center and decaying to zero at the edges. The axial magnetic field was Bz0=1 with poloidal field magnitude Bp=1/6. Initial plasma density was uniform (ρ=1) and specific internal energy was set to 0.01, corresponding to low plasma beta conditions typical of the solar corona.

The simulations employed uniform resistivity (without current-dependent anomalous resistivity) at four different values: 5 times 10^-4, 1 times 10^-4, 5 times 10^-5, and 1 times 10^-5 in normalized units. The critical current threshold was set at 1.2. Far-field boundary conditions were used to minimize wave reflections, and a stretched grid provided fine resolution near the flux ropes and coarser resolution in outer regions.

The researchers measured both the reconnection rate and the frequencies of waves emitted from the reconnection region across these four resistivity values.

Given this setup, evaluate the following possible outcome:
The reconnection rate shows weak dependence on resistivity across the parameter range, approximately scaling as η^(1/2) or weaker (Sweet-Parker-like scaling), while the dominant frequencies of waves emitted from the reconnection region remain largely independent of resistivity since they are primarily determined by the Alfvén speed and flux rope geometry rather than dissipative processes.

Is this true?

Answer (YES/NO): NO